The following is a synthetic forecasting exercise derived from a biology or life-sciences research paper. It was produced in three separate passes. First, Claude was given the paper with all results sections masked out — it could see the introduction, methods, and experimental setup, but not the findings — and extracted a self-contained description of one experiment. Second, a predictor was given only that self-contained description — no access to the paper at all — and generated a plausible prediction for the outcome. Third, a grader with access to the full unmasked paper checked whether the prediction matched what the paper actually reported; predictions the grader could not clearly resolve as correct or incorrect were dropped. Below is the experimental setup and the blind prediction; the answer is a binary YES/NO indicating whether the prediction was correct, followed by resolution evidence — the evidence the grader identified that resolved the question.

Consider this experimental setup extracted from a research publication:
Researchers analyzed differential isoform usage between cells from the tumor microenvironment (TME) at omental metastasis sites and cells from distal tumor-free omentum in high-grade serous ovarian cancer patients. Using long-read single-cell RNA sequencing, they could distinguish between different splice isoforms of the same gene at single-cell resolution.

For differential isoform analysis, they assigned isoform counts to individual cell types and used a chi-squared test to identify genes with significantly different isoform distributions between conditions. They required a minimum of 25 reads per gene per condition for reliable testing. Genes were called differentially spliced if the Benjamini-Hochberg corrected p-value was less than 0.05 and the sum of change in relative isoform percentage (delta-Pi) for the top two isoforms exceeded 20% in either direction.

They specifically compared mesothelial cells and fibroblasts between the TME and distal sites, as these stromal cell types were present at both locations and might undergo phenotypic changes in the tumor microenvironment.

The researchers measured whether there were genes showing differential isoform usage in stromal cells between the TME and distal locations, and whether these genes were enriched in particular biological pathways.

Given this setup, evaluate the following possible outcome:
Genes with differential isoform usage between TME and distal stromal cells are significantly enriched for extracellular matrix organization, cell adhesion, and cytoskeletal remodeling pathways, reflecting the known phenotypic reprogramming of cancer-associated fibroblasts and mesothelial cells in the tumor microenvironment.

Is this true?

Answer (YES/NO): NO